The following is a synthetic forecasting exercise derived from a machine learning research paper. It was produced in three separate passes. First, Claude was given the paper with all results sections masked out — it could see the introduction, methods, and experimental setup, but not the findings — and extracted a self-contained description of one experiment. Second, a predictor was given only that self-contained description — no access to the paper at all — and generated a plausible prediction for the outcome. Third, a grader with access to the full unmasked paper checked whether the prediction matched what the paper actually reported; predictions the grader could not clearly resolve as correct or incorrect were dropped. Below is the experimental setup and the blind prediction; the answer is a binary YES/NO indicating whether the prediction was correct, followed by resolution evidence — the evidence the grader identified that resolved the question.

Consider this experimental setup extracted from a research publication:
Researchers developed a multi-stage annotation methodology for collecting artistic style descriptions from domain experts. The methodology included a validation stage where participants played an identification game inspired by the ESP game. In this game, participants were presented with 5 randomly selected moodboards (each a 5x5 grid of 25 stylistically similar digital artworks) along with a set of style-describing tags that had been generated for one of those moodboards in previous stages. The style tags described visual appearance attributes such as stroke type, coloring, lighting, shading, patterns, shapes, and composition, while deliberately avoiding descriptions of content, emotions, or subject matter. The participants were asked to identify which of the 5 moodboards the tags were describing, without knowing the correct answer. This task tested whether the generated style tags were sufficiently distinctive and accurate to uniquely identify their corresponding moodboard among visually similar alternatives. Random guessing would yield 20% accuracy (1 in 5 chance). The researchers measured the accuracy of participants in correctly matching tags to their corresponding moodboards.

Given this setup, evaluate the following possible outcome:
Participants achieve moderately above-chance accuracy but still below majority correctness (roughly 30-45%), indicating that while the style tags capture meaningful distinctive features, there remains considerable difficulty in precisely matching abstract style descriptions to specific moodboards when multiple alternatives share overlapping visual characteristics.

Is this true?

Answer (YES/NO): NO